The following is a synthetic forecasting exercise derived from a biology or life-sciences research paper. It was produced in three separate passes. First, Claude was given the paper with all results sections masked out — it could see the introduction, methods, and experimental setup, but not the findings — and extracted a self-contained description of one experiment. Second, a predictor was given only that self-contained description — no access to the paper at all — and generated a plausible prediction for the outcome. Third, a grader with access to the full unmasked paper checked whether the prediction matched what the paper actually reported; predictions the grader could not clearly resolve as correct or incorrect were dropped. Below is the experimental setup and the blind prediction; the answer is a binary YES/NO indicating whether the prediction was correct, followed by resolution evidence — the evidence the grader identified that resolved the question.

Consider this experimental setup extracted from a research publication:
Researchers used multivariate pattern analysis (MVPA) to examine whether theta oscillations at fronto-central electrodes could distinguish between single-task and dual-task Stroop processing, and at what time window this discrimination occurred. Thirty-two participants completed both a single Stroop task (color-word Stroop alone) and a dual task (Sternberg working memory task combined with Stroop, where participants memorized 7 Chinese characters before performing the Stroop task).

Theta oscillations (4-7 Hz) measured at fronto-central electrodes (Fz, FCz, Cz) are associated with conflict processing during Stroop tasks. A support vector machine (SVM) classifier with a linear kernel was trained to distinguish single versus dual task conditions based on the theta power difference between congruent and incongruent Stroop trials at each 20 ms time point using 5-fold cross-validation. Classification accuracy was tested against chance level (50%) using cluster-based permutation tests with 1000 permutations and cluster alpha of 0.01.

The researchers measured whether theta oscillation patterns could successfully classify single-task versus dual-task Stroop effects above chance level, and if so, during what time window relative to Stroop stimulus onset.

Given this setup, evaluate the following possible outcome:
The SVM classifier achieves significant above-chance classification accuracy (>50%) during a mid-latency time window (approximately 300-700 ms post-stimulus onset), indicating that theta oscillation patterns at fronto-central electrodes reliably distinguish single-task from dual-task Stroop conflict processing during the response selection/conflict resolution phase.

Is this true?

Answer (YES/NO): NO